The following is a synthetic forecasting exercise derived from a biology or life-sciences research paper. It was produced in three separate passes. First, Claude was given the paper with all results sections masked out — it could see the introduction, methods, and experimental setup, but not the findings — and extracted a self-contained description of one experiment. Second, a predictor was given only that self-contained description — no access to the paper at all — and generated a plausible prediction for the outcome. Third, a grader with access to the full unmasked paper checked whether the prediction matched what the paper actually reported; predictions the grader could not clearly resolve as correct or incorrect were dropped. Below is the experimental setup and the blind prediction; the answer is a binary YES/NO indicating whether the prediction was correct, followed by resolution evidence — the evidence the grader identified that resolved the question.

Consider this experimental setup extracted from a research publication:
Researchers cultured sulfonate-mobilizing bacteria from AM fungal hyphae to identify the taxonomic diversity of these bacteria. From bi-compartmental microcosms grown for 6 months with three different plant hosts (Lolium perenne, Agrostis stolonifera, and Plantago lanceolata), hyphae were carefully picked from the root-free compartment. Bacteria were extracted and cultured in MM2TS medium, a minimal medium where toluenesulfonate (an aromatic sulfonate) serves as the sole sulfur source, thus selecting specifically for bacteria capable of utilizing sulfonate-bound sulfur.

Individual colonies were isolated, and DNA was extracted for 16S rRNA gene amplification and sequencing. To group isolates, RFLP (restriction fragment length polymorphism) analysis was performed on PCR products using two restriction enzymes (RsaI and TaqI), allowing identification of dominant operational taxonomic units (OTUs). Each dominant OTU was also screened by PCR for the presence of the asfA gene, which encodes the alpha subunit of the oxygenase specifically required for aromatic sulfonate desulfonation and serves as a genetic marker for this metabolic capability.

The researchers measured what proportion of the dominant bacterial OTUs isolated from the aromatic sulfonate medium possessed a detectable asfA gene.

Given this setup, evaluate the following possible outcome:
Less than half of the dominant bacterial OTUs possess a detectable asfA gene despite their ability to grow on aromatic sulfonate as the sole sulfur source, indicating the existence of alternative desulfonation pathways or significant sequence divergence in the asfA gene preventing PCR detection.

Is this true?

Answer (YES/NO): NO